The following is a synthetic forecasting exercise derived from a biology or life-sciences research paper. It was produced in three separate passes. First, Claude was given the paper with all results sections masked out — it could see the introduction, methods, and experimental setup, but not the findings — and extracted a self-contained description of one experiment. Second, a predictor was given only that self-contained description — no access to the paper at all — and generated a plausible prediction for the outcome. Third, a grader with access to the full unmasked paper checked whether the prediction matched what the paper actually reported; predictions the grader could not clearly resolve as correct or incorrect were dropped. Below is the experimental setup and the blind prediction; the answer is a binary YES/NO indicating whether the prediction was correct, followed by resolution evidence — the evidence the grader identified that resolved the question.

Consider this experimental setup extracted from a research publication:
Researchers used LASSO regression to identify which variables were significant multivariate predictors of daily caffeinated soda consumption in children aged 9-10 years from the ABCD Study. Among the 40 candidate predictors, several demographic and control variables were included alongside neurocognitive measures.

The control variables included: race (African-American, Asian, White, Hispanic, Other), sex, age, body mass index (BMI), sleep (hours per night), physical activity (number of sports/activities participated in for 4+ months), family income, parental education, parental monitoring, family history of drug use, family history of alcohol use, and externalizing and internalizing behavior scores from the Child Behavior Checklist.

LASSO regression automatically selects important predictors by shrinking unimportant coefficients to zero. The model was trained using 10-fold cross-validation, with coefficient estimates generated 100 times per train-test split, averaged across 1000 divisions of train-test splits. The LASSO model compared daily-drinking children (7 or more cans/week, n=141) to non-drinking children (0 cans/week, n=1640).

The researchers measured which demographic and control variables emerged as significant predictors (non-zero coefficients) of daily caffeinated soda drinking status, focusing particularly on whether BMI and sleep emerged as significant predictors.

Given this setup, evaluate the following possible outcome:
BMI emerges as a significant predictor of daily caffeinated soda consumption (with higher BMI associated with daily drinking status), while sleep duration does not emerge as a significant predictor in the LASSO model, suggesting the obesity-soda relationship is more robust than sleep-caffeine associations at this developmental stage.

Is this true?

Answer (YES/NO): NO